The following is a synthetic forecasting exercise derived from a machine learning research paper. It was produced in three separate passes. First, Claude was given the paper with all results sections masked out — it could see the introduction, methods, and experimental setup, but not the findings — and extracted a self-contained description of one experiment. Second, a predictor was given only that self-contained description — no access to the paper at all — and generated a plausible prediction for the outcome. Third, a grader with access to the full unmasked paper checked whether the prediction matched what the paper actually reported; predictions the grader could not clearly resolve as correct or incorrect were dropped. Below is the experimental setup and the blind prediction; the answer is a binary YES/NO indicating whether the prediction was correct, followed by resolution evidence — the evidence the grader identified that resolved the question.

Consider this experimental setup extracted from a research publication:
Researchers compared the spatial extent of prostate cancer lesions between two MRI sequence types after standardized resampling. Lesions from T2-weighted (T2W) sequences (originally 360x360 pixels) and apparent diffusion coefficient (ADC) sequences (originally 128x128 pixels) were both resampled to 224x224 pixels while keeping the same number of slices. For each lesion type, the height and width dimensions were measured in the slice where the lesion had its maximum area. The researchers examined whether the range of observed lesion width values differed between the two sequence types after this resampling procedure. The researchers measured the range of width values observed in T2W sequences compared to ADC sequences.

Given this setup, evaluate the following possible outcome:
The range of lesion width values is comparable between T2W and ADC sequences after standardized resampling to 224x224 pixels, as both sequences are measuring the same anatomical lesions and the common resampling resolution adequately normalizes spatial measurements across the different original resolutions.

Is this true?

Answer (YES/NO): NO